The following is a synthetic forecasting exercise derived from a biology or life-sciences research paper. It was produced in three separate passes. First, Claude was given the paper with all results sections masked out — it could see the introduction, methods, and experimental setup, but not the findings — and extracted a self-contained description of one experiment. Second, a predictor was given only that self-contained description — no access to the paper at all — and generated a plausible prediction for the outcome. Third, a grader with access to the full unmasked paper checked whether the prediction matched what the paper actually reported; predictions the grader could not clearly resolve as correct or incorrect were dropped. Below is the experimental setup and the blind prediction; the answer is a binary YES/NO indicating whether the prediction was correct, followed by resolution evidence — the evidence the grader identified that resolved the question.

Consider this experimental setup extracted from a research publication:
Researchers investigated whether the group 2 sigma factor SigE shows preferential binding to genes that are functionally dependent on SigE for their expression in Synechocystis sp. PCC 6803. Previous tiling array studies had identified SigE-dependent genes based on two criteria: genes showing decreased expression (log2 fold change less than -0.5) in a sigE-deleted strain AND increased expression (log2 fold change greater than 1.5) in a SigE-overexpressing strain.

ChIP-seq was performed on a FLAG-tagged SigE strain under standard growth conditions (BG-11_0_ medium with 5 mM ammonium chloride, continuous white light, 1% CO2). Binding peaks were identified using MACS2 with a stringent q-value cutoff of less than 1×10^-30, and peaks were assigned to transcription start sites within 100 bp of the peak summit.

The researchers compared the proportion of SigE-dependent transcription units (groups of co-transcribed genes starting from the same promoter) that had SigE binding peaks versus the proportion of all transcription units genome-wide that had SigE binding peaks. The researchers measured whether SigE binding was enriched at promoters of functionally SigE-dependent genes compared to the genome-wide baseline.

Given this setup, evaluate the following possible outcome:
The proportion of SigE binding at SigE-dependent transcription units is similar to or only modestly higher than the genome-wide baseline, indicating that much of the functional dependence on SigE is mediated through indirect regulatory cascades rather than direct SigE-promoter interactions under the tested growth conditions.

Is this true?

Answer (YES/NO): NO